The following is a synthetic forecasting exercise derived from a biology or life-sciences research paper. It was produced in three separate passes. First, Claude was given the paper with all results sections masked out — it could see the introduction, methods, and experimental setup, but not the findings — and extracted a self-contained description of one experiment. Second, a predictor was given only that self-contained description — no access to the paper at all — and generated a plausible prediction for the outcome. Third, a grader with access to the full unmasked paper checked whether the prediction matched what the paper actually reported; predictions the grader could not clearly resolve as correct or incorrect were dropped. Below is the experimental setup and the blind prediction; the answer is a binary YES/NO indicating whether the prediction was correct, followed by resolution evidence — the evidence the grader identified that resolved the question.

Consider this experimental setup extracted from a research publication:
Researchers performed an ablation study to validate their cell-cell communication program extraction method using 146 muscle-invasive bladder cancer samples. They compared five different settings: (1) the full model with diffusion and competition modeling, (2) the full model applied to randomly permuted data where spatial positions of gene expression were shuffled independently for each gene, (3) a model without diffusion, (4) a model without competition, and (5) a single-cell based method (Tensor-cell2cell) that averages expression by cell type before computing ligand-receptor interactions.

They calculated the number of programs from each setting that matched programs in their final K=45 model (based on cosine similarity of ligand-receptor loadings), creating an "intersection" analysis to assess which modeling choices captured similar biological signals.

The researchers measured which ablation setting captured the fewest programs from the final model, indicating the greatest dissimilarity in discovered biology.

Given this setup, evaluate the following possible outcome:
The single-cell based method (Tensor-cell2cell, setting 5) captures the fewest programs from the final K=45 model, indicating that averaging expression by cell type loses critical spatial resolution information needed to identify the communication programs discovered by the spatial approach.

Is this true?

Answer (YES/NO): YES